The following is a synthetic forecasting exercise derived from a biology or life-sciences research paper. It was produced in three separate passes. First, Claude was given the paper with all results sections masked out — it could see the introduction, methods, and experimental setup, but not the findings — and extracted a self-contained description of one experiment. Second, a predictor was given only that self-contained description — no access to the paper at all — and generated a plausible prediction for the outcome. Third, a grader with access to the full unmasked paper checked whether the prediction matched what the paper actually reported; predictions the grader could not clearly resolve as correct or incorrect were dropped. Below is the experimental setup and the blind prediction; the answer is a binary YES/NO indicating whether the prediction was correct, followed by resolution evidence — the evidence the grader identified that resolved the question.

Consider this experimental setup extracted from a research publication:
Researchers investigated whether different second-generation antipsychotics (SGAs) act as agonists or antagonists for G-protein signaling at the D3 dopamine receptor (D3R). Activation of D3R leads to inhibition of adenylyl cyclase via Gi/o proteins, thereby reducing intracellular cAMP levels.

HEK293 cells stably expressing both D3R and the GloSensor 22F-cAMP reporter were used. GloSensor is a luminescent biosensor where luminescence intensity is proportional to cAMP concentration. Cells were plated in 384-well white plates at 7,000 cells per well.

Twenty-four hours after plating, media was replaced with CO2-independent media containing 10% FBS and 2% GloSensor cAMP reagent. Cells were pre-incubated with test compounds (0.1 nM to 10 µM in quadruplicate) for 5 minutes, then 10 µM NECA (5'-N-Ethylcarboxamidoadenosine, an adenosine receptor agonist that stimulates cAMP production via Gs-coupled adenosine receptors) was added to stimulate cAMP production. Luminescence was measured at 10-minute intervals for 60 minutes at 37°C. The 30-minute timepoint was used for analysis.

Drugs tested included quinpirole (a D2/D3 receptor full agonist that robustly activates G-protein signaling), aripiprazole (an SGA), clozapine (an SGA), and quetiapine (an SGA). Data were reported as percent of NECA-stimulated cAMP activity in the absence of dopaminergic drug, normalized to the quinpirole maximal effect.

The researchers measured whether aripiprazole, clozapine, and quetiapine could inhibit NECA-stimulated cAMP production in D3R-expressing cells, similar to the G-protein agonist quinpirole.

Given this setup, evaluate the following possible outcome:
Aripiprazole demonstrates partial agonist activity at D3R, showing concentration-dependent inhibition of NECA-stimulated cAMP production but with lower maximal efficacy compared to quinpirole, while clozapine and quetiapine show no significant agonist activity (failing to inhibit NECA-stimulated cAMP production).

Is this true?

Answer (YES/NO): NO